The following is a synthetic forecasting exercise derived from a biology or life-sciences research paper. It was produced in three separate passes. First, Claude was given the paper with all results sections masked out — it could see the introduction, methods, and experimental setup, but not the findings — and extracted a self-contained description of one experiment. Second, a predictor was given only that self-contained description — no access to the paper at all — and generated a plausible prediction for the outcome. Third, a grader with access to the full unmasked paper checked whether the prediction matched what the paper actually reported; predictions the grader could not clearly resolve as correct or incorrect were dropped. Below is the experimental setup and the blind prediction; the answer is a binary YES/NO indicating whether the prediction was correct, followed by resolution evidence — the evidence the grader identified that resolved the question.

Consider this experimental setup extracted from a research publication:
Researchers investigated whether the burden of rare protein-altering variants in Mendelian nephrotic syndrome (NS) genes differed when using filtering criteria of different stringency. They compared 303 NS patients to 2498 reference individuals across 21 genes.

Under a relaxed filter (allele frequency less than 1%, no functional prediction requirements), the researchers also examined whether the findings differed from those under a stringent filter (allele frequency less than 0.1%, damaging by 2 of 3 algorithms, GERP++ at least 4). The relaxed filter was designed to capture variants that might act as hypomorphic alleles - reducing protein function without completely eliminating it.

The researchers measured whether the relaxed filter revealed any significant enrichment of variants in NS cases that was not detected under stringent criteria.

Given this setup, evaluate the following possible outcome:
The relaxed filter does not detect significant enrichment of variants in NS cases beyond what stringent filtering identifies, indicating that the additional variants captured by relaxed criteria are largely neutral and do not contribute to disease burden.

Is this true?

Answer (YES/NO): YES